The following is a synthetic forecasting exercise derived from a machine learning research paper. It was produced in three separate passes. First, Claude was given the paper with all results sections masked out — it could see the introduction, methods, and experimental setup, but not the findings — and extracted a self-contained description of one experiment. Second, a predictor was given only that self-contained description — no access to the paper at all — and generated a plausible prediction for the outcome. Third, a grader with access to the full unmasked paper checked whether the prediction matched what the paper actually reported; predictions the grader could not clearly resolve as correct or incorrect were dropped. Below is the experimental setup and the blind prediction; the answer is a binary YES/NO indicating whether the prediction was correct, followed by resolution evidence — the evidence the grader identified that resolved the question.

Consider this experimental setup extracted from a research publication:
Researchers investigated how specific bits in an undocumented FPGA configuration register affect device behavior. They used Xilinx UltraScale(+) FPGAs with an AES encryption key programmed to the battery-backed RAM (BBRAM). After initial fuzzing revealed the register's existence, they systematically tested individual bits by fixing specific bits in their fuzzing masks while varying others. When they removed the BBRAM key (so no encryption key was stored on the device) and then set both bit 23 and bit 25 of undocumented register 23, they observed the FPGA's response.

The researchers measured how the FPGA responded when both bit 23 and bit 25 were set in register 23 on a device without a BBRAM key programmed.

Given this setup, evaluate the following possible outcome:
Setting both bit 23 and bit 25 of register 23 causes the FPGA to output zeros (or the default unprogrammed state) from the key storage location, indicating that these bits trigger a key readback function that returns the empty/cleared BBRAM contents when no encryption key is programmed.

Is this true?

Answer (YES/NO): NO